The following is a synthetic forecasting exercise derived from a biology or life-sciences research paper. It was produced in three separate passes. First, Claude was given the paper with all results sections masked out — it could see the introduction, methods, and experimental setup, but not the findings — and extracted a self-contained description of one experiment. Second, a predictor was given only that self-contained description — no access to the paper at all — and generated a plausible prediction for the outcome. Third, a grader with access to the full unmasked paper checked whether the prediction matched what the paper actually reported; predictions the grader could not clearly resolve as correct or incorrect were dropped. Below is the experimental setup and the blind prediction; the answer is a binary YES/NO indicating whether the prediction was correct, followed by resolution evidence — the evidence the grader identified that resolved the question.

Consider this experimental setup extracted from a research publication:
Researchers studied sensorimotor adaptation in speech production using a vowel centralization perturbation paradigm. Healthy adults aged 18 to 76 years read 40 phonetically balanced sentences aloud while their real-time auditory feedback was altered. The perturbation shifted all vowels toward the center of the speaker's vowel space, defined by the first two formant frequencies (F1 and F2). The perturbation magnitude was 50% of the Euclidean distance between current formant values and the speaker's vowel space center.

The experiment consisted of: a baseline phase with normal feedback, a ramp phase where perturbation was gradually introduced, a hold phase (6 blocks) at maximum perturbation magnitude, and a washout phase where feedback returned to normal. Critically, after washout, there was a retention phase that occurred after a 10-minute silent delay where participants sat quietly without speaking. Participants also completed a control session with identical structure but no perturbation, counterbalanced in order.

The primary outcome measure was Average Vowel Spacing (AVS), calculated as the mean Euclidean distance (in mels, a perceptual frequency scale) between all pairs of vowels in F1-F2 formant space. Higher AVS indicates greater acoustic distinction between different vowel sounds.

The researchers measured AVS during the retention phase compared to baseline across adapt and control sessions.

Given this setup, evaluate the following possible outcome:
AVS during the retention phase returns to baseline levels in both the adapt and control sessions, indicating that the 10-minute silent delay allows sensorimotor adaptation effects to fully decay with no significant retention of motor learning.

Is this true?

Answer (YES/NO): NO